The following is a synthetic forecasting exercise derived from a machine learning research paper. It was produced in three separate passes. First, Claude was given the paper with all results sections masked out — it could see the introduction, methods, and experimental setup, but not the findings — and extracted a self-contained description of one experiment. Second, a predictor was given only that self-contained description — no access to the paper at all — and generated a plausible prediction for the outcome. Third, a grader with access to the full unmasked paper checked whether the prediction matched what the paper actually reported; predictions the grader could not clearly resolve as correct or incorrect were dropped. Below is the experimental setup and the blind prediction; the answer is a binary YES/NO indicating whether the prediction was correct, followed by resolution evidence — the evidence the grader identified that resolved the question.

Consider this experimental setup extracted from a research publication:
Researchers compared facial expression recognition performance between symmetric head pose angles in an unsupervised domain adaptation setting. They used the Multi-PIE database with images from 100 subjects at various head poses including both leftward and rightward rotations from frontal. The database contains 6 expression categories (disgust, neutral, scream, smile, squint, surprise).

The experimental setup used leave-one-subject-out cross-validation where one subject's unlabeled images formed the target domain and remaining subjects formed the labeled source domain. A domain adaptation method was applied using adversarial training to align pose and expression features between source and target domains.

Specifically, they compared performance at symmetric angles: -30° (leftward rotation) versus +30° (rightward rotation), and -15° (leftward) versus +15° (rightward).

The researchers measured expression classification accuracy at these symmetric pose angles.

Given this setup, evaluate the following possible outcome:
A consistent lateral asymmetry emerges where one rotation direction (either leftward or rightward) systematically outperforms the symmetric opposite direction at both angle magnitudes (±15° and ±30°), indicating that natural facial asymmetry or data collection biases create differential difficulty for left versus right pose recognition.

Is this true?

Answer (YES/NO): NO